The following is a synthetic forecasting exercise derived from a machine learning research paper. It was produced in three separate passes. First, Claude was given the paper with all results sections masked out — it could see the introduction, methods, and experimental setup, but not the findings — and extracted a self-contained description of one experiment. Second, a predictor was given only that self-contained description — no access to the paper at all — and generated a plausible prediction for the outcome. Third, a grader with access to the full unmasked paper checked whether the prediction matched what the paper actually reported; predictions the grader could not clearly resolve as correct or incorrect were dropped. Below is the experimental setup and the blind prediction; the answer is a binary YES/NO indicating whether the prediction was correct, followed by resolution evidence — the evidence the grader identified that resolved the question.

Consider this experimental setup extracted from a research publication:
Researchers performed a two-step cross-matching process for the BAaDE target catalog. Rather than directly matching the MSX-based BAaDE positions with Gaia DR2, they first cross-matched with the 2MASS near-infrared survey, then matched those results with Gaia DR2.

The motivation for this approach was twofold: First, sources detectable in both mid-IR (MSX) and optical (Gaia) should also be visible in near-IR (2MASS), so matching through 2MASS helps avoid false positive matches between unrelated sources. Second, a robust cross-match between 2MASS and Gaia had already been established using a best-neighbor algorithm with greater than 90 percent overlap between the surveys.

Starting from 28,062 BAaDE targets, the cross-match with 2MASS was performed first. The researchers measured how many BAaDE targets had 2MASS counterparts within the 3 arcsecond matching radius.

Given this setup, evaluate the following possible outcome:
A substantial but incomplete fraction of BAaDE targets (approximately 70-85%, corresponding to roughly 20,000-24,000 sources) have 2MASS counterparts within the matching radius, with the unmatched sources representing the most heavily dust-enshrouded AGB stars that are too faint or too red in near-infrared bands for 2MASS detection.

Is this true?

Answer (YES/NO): NO